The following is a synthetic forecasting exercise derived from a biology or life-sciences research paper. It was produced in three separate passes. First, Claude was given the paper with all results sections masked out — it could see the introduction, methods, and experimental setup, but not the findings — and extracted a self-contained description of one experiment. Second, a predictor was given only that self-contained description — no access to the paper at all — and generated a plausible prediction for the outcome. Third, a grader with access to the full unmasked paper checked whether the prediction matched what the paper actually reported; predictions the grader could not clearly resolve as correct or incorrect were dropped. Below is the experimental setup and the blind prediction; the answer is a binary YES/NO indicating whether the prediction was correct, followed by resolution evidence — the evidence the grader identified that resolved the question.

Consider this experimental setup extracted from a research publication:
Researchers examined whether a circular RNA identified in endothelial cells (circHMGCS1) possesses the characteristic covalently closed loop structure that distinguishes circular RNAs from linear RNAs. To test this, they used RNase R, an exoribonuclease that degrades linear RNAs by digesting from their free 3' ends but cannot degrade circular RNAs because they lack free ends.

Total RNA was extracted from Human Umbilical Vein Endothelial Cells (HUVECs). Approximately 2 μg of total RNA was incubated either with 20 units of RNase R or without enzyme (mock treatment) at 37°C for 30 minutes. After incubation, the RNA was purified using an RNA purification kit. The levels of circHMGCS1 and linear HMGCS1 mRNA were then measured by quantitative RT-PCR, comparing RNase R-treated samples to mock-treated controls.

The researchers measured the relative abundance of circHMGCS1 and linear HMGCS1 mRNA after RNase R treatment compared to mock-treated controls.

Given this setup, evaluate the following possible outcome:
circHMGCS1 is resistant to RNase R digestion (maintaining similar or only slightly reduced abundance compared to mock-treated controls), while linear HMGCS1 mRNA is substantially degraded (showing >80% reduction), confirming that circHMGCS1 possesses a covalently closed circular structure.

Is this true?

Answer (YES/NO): YES